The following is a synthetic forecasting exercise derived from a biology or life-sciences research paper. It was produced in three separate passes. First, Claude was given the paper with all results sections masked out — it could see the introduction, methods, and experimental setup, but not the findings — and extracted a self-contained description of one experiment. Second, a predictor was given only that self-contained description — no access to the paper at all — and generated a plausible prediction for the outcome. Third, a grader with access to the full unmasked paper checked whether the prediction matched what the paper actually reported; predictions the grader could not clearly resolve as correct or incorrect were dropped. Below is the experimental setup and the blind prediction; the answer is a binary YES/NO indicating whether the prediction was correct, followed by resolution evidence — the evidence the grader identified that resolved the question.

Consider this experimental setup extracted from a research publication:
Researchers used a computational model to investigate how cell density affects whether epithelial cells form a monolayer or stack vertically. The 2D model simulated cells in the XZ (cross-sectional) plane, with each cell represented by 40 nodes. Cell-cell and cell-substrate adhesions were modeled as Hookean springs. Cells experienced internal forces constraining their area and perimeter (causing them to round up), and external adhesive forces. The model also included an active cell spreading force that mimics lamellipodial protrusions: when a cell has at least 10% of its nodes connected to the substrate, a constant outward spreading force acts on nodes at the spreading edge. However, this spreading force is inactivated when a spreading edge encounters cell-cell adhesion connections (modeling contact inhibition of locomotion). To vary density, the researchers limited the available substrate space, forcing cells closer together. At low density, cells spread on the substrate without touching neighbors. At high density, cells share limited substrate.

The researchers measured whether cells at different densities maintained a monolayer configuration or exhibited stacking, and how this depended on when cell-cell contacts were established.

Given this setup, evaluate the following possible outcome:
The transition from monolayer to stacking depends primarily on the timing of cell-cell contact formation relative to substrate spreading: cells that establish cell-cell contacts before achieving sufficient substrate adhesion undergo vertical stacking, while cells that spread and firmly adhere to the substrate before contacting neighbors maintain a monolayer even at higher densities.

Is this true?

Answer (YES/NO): YES